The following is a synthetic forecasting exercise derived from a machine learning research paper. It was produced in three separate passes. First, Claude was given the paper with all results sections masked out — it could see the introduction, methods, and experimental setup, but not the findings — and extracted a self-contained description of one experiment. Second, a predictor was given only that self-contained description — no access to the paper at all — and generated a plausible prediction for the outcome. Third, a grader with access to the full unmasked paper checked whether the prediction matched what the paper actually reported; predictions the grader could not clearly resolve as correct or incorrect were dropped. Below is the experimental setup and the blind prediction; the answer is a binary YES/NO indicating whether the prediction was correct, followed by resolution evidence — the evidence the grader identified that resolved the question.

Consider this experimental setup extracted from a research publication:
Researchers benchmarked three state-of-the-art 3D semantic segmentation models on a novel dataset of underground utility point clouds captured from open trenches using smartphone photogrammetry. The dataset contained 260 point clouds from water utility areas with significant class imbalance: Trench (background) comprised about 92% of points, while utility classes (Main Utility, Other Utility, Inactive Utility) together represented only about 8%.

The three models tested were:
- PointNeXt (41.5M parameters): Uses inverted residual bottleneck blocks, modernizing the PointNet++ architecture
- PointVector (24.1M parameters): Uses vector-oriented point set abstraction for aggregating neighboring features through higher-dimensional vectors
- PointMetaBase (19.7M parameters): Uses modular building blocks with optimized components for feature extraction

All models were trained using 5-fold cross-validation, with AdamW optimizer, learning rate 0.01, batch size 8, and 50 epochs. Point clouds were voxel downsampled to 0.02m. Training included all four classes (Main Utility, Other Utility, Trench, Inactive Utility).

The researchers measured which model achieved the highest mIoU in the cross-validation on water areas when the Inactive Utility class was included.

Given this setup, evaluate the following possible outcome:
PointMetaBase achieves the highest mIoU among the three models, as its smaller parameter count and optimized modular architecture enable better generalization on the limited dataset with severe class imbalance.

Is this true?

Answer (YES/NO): NO